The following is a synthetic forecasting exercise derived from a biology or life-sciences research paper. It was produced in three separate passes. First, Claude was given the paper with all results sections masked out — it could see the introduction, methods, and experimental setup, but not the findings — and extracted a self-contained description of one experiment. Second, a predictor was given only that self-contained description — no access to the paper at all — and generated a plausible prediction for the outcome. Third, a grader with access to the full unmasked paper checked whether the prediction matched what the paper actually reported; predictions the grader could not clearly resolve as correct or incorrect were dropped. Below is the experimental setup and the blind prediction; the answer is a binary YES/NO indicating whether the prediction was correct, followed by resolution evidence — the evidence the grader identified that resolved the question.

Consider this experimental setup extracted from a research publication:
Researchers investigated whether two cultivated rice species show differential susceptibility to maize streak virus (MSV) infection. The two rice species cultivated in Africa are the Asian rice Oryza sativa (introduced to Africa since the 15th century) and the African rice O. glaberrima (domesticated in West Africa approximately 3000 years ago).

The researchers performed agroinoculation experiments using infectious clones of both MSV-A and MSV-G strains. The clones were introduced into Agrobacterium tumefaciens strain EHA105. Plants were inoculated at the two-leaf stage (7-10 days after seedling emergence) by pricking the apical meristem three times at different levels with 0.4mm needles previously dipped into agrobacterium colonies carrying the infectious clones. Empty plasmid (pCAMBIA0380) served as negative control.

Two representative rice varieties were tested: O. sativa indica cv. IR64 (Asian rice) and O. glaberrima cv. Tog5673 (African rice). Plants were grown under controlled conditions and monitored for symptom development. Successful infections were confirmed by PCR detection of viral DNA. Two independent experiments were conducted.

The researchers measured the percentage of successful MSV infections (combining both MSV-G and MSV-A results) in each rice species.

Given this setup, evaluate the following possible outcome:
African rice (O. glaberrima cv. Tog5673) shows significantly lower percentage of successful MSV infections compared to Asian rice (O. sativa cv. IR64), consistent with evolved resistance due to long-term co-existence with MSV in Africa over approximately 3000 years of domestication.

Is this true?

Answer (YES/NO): NO